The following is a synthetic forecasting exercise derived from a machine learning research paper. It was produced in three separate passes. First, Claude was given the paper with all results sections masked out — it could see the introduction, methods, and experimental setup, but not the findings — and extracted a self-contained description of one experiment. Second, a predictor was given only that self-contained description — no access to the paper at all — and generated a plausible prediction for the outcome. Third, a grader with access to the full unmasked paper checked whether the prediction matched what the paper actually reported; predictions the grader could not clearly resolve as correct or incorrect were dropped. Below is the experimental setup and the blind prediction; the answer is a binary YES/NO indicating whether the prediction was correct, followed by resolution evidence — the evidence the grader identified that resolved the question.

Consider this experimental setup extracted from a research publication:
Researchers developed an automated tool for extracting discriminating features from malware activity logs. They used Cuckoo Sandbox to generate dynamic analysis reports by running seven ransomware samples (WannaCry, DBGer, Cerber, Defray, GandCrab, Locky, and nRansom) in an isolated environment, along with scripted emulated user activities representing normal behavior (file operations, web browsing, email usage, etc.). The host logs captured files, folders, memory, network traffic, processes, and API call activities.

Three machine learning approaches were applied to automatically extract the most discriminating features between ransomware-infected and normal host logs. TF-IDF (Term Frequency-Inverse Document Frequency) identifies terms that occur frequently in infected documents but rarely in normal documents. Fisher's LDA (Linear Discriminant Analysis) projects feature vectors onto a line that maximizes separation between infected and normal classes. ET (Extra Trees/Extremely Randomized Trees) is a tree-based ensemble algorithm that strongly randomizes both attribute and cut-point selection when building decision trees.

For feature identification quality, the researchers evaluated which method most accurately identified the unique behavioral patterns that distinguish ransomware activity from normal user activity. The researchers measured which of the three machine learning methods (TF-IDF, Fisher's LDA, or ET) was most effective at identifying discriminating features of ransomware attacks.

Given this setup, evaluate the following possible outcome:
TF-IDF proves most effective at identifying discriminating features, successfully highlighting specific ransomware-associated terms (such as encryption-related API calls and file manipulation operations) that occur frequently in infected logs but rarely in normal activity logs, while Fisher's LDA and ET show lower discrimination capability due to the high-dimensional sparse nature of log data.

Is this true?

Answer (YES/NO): NO